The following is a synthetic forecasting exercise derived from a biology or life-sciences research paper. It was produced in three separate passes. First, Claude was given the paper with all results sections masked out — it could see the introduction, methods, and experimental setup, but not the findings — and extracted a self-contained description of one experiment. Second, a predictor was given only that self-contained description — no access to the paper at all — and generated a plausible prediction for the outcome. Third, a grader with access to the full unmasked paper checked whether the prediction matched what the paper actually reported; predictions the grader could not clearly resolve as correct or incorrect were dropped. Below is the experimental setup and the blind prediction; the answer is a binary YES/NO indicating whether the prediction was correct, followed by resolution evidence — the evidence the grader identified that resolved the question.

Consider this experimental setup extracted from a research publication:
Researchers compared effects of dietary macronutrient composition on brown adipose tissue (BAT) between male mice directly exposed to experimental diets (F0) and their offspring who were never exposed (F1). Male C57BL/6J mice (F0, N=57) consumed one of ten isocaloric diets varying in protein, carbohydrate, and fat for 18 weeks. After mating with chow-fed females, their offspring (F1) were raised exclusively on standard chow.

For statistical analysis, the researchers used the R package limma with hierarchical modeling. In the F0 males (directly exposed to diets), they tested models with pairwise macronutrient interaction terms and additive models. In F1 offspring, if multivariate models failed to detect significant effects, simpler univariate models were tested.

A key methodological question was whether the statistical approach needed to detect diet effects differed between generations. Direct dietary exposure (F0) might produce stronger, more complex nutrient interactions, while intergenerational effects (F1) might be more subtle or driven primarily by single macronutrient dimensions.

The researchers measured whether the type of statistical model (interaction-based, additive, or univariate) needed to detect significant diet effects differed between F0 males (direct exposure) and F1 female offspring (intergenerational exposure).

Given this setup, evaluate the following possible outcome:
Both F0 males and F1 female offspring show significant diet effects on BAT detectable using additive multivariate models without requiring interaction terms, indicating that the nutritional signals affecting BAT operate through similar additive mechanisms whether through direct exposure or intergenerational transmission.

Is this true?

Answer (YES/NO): NO